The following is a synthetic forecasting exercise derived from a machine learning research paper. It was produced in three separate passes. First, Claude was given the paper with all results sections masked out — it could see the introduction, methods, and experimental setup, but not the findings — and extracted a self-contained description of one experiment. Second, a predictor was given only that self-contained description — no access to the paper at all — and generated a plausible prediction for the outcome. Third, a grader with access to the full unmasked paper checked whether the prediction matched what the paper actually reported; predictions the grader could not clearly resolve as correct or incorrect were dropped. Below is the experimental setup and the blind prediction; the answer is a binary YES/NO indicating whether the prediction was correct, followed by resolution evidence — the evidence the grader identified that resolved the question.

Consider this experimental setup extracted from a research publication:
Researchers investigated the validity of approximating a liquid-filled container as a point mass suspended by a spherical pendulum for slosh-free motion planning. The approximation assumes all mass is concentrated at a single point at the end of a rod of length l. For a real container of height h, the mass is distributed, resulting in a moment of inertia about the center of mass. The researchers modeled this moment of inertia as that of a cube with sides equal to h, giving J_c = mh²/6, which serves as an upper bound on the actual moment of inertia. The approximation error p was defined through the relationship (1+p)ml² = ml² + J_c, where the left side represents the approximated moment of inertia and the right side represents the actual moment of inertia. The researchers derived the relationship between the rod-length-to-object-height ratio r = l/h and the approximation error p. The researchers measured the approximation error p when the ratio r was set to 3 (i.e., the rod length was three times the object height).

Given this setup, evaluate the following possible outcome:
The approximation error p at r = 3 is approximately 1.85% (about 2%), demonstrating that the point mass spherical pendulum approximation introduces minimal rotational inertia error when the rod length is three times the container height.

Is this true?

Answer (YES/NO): NO